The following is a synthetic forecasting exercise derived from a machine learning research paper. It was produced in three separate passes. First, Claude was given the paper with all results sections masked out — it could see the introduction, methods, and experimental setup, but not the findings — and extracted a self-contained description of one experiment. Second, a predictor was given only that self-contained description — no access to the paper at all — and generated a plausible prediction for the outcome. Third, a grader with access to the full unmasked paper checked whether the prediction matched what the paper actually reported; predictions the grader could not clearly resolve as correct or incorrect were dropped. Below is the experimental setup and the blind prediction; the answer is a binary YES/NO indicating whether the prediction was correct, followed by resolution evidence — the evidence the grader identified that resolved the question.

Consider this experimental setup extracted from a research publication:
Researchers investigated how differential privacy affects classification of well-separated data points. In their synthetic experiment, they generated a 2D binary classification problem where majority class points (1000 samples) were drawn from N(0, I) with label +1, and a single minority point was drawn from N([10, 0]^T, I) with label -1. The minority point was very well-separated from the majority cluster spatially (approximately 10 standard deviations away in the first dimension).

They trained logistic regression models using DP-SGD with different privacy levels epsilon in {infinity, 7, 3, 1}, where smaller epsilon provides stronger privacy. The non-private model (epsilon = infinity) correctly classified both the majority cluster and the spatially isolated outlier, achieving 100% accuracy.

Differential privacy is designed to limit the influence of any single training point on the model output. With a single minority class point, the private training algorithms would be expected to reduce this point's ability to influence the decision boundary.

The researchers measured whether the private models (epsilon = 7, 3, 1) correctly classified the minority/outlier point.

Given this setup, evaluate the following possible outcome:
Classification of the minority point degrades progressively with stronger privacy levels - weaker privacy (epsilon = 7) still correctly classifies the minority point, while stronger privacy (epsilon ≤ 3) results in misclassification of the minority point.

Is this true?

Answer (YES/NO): NO